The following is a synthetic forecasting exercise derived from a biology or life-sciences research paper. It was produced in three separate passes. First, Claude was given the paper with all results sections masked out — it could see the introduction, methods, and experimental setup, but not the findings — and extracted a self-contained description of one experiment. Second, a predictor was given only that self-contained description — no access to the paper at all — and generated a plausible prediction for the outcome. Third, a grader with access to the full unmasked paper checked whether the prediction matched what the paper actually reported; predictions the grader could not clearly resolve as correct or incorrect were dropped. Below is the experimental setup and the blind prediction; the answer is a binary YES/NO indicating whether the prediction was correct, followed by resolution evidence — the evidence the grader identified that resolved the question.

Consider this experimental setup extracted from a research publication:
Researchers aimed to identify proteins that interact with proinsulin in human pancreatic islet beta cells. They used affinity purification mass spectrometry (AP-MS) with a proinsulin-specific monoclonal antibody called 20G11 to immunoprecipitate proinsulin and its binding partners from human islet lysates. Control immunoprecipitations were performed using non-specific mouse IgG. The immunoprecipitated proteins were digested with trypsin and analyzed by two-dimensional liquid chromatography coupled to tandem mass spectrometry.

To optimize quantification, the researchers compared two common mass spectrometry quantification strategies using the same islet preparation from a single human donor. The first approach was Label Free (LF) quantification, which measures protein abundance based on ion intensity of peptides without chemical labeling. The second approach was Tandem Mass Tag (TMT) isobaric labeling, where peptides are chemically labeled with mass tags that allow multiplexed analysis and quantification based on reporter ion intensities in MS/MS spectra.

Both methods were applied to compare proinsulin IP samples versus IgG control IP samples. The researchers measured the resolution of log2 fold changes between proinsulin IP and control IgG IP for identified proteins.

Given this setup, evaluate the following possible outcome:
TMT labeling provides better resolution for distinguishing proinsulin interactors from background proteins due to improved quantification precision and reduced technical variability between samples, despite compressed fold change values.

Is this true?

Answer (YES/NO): NO